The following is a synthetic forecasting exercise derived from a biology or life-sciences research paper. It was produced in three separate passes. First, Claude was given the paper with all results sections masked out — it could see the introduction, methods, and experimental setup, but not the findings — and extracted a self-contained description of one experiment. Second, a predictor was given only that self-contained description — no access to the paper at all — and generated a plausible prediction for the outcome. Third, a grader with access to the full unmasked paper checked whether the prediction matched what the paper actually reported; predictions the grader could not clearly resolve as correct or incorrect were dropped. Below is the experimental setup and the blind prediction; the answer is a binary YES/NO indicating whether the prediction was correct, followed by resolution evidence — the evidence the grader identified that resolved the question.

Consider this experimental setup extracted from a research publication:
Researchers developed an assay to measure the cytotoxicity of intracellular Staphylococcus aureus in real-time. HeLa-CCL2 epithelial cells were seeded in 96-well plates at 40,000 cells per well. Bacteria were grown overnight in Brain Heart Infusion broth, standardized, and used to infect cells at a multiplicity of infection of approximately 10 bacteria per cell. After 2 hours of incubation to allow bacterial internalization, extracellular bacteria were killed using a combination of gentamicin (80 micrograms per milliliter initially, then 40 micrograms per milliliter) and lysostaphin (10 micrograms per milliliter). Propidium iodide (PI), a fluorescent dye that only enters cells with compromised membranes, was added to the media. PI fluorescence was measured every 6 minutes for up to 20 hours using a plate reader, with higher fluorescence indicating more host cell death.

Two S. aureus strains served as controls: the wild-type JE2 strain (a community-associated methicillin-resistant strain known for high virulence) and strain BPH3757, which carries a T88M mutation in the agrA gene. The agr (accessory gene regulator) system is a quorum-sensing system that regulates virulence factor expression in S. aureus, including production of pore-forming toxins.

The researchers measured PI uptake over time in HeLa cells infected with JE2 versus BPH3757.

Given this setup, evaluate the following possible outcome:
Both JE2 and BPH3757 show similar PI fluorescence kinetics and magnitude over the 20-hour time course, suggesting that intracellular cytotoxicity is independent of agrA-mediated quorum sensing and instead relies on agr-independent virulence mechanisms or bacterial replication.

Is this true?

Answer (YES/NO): NO